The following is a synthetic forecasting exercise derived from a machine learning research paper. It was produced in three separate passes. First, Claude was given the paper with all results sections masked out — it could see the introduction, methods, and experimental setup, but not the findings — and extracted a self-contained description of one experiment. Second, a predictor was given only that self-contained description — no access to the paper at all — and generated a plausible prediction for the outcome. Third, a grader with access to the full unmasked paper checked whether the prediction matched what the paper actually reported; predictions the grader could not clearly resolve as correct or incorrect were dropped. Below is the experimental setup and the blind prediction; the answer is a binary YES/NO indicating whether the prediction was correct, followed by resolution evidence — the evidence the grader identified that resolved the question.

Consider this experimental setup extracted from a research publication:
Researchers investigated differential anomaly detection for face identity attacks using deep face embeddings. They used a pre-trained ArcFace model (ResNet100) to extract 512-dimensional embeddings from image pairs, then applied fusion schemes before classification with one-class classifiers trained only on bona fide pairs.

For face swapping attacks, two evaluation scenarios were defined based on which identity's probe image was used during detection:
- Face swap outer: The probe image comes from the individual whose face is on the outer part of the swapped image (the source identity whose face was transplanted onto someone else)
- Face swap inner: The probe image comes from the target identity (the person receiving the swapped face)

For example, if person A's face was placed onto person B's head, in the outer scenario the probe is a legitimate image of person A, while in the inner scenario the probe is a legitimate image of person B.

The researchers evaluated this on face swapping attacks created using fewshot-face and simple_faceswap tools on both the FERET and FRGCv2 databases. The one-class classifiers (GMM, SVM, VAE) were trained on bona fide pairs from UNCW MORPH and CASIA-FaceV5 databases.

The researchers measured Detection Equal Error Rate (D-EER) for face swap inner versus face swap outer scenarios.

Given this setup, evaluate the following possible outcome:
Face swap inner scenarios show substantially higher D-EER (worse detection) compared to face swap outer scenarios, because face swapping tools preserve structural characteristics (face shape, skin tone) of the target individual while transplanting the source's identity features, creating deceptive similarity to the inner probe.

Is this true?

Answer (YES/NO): NO